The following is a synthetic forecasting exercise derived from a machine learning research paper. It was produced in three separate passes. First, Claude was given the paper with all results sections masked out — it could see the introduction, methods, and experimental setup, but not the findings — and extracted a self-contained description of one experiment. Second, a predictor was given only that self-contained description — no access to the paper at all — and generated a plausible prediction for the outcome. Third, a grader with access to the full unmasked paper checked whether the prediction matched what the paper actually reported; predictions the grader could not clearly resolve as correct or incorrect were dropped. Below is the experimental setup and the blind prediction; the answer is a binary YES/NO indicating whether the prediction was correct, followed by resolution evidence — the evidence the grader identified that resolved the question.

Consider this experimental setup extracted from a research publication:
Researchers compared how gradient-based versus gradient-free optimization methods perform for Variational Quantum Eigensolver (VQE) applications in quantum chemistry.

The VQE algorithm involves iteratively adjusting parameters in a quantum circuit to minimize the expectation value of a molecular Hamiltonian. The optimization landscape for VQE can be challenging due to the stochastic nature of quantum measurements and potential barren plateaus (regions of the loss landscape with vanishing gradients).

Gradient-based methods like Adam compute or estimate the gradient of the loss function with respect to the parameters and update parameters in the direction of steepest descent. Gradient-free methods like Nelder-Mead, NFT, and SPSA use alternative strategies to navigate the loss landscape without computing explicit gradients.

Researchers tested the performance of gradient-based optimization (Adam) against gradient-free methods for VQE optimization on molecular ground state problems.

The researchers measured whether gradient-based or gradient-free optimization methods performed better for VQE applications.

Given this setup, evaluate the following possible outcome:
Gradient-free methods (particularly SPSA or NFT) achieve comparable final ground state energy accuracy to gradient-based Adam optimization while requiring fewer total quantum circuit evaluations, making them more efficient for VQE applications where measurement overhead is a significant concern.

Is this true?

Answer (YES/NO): NO